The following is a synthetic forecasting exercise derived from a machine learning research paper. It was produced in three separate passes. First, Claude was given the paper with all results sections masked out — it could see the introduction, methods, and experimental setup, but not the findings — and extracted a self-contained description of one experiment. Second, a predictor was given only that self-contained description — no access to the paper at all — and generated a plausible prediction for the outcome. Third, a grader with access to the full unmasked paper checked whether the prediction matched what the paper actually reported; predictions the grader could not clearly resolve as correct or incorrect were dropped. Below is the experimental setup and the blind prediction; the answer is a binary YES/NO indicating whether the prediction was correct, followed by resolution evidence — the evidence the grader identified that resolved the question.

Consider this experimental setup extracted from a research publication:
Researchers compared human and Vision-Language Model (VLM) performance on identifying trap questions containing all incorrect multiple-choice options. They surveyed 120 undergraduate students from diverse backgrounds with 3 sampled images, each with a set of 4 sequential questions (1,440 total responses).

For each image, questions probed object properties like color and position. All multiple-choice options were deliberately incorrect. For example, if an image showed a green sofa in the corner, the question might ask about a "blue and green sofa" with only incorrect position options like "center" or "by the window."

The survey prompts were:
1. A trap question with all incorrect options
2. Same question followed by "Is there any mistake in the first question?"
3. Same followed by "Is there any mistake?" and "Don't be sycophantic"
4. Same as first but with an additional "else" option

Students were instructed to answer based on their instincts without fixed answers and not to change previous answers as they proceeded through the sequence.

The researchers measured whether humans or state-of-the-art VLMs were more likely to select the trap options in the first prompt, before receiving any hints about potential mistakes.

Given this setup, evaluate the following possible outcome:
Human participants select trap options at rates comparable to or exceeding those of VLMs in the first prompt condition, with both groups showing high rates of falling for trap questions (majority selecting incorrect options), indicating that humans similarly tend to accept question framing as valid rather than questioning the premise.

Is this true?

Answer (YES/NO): NO